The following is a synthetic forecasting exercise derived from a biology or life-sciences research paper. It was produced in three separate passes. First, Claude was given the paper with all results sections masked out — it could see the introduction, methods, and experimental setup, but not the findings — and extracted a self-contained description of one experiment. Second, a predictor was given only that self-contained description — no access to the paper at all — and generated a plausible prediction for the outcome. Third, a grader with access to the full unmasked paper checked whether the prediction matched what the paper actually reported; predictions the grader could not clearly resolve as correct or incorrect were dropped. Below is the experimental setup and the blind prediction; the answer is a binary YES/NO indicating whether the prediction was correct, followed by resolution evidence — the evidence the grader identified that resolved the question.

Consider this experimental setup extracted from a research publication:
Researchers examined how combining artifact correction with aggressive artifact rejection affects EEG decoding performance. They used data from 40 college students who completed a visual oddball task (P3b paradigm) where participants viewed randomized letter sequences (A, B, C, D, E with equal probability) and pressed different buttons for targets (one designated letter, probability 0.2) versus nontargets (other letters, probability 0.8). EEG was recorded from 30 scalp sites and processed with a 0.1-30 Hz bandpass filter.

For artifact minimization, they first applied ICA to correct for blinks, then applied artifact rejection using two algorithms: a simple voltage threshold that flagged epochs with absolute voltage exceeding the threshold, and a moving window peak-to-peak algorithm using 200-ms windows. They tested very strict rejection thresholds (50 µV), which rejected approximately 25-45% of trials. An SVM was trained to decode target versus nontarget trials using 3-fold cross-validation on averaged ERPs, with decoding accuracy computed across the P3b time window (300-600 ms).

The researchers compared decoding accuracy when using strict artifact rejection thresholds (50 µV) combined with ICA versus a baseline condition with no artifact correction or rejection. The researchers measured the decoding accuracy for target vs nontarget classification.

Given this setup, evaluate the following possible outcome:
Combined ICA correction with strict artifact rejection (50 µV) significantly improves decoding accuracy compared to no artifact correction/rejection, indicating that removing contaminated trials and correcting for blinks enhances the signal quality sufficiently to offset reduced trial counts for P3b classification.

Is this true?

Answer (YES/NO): NO